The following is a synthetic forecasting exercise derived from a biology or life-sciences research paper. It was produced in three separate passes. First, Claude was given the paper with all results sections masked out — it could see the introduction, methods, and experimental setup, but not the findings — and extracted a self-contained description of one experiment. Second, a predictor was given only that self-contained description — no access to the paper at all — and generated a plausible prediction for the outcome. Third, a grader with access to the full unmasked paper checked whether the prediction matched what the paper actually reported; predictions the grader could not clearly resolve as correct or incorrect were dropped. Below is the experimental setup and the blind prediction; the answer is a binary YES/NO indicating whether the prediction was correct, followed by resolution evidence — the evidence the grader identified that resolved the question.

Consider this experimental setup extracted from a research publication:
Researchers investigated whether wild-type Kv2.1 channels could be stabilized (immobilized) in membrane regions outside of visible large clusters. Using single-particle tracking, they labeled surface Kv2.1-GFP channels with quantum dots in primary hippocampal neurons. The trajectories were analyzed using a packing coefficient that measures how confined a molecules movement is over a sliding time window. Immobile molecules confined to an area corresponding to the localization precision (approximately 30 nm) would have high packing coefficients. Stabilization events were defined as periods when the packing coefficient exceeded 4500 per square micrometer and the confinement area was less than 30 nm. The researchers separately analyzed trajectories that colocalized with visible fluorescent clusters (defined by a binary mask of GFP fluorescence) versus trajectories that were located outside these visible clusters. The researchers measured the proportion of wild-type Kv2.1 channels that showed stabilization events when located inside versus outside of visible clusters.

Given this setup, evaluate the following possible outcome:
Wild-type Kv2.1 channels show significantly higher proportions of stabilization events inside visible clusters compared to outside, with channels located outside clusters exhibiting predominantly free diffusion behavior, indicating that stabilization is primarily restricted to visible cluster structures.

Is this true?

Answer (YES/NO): NO